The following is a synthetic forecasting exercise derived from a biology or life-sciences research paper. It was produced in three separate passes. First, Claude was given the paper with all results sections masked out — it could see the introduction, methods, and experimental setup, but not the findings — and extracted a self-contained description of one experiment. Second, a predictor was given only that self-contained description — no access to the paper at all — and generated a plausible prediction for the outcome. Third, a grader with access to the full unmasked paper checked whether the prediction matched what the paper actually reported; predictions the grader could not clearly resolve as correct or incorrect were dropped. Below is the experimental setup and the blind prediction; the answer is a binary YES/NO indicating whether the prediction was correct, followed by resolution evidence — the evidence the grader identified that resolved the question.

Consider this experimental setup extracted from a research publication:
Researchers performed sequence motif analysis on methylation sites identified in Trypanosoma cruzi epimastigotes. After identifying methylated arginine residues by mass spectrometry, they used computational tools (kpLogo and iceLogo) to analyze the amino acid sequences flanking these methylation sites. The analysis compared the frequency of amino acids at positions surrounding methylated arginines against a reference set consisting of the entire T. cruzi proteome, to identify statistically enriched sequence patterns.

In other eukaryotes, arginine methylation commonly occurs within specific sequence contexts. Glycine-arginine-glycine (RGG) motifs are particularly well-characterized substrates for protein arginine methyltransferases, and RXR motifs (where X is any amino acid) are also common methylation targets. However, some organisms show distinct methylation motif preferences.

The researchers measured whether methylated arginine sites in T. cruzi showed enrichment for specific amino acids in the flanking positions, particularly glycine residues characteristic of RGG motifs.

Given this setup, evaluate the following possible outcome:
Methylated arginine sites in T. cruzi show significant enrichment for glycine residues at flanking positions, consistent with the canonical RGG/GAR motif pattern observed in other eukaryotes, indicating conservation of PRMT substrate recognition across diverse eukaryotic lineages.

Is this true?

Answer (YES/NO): NO